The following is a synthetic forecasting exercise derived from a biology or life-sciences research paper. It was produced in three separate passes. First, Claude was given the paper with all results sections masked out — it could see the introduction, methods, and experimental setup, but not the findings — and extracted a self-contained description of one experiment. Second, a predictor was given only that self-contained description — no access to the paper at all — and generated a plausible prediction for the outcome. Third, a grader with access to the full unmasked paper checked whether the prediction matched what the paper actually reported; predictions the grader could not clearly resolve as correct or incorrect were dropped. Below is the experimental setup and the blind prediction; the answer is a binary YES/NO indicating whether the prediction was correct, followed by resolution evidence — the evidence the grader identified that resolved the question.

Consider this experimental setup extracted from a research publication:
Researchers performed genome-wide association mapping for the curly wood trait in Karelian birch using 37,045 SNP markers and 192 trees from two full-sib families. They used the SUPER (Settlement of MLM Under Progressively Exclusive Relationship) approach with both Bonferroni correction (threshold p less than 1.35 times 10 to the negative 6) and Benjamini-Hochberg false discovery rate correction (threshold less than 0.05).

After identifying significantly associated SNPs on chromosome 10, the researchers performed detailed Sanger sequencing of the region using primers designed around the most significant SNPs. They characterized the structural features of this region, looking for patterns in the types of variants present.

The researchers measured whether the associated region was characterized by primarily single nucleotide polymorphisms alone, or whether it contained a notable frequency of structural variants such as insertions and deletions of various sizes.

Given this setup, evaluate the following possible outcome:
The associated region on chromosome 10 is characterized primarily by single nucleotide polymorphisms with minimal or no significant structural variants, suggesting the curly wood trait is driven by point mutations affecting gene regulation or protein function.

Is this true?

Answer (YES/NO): NO